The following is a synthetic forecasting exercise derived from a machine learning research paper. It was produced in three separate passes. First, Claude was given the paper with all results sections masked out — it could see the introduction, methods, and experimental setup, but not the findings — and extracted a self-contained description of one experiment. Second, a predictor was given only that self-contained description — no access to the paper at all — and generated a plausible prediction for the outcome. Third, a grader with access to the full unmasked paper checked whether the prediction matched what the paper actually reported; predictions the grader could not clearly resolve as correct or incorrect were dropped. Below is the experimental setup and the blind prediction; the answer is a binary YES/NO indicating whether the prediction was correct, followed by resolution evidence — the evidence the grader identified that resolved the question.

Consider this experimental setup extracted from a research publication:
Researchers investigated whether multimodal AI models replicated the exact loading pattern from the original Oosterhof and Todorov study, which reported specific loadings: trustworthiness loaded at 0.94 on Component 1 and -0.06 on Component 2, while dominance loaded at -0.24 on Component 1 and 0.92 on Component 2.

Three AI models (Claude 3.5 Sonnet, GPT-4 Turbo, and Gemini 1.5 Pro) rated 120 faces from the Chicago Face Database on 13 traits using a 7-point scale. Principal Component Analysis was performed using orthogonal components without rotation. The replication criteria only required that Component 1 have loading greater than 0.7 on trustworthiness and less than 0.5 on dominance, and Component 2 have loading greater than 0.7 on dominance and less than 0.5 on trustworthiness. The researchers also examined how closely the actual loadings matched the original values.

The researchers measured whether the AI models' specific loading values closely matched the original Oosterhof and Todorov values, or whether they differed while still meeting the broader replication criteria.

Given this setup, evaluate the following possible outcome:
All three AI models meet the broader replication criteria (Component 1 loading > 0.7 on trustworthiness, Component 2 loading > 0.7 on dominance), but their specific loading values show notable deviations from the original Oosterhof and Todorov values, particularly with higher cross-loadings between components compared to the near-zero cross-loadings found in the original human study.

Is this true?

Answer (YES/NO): YES